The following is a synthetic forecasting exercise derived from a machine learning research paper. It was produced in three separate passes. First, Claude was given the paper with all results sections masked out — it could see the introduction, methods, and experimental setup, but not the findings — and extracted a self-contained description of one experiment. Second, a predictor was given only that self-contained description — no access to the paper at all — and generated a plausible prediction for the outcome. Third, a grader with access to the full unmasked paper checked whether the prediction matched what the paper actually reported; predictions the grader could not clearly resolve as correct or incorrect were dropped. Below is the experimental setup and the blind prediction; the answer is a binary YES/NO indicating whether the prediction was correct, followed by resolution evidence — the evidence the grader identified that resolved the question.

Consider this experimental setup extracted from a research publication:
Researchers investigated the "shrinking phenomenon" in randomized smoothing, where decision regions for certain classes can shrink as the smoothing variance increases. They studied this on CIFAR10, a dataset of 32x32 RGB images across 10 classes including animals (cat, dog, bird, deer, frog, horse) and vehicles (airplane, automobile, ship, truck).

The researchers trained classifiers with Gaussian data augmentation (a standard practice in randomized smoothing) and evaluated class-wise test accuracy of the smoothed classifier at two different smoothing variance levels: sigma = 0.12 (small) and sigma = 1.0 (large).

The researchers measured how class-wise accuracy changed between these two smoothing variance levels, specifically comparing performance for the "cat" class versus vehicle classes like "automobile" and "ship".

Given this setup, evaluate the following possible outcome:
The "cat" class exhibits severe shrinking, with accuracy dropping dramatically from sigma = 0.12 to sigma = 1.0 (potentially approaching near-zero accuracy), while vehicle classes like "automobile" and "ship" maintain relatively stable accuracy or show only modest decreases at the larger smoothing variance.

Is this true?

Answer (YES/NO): YES